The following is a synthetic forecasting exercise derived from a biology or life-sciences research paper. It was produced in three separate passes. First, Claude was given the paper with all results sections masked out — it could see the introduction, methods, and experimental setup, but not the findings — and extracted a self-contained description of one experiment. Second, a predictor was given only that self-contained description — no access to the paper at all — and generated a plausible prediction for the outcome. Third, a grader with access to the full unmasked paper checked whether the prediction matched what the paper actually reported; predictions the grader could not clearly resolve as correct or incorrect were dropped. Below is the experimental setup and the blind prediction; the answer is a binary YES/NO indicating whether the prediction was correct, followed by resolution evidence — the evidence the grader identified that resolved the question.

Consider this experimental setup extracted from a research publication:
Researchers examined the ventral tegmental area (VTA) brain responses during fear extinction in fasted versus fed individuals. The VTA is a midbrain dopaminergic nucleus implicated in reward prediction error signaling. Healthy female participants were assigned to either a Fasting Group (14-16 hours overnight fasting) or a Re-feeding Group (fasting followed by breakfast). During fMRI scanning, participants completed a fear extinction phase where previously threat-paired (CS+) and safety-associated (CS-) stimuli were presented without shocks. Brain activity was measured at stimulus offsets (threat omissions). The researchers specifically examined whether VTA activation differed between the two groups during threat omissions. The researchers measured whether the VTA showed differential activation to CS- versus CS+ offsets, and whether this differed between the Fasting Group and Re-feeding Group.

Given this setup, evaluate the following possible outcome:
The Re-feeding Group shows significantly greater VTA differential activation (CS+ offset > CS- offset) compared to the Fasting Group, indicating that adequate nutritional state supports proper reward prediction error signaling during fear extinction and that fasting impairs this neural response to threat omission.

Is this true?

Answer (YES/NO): NO